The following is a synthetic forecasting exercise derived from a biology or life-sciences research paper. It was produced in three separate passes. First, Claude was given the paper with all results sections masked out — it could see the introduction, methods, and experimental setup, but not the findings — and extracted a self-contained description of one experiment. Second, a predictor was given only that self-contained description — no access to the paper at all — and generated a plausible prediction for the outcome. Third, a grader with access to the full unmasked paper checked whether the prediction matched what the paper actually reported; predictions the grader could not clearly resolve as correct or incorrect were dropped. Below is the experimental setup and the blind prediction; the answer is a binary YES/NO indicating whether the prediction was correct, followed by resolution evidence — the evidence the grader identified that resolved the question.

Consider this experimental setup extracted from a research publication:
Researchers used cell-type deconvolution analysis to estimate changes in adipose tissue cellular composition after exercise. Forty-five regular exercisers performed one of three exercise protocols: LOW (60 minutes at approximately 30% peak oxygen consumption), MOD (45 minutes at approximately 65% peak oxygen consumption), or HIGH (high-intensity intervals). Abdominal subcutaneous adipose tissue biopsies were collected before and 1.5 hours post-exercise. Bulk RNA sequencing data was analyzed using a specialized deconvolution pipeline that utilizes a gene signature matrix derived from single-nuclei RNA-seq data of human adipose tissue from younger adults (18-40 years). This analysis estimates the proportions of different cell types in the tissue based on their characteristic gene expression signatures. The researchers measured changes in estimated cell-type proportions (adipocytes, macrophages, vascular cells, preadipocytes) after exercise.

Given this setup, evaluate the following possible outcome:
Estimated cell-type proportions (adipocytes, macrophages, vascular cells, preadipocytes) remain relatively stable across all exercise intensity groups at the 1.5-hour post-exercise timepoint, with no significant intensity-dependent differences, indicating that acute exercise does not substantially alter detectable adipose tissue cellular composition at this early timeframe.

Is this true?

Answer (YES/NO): NO